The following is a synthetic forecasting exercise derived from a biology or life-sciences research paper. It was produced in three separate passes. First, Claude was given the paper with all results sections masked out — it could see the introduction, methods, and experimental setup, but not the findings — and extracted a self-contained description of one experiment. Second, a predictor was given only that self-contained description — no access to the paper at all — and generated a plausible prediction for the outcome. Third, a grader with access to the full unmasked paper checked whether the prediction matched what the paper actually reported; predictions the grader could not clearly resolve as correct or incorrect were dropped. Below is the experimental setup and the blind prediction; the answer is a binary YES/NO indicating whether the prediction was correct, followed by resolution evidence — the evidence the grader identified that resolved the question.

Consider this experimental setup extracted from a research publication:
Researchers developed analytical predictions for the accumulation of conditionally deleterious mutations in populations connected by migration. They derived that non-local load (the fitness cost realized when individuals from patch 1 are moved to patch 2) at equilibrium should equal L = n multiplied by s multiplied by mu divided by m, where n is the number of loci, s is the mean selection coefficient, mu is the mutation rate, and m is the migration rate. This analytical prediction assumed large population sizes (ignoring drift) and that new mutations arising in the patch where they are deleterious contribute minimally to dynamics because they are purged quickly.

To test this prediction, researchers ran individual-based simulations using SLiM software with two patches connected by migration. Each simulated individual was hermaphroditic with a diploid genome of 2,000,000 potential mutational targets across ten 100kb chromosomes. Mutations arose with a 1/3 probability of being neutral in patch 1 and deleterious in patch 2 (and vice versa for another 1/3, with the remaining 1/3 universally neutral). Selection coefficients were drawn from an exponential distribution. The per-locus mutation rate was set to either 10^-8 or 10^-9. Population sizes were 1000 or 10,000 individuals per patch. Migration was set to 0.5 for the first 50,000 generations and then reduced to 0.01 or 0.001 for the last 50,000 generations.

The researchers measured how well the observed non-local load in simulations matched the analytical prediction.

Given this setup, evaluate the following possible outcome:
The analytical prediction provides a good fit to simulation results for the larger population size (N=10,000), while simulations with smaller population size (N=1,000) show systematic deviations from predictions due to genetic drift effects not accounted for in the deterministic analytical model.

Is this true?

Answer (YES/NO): NO